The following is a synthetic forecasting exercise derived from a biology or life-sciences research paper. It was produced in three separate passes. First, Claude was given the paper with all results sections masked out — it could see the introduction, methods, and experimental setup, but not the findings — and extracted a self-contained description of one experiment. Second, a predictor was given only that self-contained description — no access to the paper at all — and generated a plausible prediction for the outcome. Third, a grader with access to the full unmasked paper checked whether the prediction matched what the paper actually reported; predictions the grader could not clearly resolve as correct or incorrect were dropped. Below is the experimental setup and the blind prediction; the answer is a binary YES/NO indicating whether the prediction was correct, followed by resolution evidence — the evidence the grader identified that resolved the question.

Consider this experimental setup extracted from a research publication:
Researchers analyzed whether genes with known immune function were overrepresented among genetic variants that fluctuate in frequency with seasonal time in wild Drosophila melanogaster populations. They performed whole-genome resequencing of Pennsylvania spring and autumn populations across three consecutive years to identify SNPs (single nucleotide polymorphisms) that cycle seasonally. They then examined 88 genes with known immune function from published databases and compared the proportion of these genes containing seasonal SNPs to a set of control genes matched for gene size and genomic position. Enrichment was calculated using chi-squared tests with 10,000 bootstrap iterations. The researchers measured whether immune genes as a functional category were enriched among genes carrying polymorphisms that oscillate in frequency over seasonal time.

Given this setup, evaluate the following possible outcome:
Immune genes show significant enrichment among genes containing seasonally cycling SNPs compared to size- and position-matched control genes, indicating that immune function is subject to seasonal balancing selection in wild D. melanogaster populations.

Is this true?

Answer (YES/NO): NO